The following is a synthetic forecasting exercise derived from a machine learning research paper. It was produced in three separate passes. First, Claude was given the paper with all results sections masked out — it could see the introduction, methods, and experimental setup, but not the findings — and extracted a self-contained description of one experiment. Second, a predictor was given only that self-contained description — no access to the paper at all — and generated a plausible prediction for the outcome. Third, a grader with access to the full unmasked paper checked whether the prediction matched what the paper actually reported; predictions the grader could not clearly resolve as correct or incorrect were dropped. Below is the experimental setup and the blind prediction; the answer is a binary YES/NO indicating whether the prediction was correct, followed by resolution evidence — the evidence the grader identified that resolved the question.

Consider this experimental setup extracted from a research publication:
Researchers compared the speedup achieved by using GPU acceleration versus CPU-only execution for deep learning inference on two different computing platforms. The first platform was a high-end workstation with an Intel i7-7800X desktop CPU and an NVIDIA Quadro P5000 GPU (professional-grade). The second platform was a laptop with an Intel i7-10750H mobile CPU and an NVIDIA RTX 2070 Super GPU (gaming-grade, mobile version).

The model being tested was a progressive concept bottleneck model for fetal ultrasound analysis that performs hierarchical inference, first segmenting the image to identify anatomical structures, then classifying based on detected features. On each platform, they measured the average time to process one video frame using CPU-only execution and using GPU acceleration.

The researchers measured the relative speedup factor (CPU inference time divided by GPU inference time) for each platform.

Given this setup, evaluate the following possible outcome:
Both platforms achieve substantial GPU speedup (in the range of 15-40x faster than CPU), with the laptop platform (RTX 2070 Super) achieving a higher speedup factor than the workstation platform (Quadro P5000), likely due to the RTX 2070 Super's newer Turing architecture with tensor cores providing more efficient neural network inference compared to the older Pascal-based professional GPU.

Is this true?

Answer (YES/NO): NO